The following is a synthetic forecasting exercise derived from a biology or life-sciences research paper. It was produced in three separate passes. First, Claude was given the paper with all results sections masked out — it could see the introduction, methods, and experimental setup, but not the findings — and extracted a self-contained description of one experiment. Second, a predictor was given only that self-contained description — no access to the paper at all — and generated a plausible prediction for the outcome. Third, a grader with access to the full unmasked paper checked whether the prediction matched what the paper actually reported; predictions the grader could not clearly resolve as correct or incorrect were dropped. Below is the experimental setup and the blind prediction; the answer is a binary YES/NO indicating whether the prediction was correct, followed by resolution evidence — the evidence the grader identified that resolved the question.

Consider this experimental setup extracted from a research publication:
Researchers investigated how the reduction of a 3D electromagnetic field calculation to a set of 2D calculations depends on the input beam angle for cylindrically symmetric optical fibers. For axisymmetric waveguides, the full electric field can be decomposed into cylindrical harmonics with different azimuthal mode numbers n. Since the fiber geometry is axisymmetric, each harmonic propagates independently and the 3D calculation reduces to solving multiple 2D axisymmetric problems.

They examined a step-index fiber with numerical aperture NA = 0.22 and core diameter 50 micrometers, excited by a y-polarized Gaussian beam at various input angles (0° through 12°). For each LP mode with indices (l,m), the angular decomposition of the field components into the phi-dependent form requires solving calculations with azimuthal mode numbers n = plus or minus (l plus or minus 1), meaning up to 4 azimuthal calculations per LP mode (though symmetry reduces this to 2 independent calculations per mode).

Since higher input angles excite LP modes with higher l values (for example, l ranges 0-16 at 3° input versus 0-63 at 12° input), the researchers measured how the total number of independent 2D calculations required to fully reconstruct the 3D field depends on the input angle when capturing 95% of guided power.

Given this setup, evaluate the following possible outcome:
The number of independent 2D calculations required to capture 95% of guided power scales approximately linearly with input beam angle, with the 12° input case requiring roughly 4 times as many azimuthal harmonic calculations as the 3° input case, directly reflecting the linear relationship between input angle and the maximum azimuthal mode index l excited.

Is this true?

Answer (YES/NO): YES